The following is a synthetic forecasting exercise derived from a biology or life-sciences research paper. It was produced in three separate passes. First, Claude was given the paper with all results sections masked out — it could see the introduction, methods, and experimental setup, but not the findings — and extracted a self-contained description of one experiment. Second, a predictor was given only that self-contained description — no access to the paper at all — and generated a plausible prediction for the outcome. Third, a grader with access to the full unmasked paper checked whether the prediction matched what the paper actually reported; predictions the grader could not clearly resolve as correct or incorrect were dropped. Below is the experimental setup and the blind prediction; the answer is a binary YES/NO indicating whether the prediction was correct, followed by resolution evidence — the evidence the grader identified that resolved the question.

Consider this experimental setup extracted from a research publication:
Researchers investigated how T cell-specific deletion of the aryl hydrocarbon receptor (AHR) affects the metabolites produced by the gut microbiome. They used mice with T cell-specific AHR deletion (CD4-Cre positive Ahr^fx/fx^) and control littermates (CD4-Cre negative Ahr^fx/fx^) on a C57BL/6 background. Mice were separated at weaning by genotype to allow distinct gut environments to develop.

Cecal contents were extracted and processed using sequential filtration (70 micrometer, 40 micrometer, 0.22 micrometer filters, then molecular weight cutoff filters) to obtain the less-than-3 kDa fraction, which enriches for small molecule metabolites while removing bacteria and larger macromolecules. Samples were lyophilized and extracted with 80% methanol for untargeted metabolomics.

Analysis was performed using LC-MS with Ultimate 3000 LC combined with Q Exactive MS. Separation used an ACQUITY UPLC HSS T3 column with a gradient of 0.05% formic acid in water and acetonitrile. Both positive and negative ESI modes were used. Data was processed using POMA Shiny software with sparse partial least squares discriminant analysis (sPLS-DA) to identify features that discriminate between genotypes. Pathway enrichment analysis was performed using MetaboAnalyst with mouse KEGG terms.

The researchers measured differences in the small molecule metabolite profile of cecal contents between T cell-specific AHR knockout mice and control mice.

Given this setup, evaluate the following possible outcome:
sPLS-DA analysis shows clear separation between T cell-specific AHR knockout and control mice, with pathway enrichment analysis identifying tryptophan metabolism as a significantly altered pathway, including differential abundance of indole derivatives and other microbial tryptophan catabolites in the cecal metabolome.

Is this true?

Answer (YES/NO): NO